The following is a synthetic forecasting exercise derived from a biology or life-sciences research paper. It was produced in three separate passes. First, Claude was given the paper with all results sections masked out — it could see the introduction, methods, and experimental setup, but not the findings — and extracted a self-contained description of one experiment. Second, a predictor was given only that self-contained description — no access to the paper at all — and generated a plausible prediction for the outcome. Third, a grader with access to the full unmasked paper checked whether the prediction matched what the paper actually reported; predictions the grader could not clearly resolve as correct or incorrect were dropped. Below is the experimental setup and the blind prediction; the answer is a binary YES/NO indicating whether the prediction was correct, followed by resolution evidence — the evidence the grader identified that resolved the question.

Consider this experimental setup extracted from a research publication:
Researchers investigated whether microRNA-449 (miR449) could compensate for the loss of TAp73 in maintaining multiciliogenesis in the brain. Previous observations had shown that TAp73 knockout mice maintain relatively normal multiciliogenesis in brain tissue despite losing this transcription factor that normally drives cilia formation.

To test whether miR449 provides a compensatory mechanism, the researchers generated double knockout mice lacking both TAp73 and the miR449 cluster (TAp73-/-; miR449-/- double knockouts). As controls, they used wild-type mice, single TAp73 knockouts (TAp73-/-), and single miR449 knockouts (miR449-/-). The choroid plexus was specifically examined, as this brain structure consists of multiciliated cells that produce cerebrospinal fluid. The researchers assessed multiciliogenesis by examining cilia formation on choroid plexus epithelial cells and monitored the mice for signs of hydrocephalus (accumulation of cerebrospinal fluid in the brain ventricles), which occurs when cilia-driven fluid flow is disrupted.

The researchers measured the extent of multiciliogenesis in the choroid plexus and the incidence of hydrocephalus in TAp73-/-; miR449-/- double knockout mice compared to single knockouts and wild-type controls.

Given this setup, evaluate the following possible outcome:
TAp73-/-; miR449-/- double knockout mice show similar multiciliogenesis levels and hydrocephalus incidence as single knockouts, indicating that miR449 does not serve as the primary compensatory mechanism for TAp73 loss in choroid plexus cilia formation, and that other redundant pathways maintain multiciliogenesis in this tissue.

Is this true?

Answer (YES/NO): NO